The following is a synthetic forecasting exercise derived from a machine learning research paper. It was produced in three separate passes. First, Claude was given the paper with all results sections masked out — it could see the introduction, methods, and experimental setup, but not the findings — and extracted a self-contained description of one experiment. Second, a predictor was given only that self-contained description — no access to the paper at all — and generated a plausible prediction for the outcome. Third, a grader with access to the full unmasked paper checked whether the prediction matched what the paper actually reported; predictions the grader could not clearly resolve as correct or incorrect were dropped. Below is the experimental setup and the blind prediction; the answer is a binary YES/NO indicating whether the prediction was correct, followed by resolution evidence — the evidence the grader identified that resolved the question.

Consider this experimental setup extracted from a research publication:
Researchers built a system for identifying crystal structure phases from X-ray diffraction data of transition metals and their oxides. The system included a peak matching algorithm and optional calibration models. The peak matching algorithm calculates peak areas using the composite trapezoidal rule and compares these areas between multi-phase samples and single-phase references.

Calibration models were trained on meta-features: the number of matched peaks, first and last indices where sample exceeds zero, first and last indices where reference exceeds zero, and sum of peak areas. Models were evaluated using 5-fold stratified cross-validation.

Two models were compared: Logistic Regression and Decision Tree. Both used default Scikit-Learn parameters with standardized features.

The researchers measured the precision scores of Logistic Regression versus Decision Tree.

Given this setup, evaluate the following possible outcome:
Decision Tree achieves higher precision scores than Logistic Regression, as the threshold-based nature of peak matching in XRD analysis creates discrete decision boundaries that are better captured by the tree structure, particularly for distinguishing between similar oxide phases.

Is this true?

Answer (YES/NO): NO